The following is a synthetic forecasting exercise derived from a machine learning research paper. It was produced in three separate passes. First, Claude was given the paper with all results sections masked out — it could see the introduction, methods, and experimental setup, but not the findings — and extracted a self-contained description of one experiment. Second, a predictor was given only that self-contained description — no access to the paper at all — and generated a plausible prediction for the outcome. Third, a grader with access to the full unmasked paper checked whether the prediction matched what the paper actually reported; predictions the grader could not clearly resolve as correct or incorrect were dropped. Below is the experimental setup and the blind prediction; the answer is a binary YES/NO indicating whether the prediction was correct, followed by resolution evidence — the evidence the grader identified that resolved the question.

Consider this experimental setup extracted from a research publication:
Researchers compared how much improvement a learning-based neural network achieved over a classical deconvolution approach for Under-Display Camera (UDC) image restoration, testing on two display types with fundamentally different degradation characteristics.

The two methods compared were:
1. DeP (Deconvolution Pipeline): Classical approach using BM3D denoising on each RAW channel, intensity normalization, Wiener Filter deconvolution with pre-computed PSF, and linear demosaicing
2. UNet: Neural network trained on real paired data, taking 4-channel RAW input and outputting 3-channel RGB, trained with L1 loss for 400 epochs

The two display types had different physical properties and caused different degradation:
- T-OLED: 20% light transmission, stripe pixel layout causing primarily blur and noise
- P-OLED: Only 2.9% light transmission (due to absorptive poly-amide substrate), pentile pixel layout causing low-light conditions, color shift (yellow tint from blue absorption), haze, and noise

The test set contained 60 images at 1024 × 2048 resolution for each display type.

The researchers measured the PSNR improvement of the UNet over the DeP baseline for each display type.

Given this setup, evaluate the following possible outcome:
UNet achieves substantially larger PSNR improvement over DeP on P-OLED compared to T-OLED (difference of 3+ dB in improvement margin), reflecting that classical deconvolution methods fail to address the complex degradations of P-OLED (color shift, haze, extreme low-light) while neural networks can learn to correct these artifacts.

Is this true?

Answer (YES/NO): YES